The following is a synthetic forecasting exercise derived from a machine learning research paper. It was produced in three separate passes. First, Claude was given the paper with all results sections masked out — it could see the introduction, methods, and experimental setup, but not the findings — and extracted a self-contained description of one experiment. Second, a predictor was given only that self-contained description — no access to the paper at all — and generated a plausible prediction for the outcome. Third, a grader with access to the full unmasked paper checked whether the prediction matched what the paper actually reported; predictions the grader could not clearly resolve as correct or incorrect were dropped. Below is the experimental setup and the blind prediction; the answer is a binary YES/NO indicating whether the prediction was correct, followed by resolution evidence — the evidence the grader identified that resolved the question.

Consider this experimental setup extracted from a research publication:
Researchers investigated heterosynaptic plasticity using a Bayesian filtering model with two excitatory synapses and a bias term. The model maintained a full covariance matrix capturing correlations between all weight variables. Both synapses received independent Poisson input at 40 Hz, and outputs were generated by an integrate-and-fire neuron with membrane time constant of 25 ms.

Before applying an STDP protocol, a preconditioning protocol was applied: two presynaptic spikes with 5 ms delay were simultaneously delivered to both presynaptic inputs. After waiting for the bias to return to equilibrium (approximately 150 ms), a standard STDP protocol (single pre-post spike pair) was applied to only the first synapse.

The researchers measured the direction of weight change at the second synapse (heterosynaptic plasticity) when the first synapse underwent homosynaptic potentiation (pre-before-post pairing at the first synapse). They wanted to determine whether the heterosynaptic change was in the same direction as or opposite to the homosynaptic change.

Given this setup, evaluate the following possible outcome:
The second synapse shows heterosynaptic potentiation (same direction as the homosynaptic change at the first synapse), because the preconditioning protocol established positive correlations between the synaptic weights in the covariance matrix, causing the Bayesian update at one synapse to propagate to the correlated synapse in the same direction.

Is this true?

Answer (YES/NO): NO